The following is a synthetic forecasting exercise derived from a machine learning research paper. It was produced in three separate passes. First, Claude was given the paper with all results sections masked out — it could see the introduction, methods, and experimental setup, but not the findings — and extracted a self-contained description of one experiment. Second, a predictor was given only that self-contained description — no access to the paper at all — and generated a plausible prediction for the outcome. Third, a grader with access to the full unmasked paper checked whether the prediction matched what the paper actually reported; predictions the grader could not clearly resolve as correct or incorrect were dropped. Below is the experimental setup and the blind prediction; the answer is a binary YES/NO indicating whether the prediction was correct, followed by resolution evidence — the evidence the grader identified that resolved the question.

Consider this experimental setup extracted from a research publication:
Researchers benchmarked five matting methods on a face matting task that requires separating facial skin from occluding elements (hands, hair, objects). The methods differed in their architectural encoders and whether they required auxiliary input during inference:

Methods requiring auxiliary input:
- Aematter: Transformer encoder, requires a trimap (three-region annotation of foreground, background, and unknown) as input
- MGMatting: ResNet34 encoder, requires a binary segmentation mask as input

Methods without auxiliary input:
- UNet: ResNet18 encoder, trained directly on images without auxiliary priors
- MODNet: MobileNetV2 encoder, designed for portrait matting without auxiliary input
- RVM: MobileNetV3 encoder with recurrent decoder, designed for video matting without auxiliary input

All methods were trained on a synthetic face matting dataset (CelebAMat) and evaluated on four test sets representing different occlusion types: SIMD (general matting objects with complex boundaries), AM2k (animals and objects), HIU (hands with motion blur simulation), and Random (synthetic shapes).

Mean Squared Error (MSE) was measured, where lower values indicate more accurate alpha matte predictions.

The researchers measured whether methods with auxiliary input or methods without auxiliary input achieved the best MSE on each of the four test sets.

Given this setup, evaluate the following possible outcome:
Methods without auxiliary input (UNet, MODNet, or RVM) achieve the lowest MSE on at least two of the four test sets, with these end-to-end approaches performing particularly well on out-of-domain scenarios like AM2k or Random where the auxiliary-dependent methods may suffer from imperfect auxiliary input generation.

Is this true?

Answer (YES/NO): YES